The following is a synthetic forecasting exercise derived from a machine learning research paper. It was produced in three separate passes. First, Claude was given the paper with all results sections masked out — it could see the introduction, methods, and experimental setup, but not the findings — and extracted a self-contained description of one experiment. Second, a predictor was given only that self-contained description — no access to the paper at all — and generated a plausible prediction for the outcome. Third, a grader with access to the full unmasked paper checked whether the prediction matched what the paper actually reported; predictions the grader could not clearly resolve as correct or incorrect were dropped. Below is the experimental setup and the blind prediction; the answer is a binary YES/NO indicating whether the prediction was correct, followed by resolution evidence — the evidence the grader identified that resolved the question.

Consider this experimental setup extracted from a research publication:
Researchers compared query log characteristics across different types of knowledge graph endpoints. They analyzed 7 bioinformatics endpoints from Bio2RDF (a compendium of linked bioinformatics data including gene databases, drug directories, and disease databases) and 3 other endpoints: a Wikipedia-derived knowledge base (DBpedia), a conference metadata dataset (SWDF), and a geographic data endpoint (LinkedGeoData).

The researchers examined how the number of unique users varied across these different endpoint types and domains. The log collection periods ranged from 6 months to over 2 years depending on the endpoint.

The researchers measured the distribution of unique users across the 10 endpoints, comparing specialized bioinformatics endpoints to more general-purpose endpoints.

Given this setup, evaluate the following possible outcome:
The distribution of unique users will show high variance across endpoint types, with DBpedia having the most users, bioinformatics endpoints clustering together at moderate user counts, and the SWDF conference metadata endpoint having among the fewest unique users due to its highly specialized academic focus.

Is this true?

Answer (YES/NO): NO